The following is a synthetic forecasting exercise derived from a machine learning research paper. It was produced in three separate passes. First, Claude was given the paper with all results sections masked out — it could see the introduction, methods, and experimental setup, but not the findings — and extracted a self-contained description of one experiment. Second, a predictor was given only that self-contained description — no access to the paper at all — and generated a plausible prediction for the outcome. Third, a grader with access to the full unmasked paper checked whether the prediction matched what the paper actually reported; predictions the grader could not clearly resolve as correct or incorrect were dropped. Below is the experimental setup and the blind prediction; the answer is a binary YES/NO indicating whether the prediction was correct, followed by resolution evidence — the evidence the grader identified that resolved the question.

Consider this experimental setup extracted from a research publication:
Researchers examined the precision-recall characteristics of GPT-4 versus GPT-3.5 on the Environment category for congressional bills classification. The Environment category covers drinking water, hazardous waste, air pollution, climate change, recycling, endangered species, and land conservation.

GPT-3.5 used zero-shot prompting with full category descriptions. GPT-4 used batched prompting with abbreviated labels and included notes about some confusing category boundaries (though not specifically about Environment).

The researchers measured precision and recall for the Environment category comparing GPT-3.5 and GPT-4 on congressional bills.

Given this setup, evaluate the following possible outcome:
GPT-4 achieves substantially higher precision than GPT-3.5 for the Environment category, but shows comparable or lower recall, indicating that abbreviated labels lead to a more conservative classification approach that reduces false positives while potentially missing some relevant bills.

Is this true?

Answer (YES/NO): NO